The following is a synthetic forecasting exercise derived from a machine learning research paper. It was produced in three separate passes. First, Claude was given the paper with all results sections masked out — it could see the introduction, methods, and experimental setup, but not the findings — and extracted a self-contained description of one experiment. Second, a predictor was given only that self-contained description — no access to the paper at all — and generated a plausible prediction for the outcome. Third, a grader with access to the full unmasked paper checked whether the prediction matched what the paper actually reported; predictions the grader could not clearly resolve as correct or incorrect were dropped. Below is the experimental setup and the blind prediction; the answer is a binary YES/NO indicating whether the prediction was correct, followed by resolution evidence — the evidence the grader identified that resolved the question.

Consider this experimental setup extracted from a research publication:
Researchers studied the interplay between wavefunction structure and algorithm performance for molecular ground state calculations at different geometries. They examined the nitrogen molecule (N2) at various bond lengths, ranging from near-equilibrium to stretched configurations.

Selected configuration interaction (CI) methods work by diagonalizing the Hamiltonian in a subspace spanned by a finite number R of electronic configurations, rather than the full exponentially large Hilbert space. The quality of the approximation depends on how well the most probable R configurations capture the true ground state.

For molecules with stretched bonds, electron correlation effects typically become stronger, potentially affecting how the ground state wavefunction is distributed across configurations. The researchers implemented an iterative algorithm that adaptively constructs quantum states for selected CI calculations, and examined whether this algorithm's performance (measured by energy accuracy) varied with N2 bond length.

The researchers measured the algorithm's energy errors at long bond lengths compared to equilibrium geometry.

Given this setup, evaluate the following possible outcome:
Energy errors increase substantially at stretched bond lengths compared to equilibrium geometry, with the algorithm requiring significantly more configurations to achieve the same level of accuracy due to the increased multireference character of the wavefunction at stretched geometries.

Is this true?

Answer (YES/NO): NO